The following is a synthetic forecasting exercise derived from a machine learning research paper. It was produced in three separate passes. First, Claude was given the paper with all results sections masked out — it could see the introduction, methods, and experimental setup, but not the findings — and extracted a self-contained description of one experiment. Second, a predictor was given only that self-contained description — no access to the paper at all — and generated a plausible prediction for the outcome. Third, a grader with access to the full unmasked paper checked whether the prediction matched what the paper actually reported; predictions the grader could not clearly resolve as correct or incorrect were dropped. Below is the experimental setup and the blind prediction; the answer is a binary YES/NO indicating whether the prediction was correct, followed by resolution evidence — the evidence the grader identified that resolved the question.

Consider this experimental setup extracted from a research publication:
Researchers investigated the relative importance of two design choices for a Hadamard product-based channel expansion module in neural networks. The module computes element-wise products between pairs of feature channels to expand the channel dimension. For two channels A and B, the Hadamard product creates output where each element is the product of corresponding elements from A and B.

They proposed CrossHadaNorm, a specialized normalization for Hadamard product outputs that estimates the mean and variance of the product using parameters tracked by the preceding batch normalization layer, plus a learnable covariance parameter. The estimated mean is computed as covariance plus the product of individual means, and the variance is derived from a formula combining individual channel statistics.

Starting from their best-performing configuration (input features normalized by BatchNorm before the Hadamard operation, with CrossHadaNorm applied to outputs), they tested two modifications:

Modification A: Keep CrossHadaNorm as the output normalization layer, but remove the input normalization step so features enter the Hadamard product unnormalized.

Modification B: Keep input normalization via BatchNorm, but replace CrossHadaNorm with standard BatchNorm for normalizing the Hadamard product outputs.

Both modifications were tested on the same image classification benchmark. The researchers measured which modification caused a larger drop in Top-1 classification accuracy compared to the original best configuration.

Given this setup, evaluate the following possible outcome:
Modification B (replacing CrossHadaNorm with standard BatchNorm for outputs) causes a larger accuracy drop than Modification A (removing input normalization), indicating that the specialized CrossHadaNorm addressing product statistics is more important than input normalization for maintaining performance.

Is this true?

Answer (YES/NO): NO